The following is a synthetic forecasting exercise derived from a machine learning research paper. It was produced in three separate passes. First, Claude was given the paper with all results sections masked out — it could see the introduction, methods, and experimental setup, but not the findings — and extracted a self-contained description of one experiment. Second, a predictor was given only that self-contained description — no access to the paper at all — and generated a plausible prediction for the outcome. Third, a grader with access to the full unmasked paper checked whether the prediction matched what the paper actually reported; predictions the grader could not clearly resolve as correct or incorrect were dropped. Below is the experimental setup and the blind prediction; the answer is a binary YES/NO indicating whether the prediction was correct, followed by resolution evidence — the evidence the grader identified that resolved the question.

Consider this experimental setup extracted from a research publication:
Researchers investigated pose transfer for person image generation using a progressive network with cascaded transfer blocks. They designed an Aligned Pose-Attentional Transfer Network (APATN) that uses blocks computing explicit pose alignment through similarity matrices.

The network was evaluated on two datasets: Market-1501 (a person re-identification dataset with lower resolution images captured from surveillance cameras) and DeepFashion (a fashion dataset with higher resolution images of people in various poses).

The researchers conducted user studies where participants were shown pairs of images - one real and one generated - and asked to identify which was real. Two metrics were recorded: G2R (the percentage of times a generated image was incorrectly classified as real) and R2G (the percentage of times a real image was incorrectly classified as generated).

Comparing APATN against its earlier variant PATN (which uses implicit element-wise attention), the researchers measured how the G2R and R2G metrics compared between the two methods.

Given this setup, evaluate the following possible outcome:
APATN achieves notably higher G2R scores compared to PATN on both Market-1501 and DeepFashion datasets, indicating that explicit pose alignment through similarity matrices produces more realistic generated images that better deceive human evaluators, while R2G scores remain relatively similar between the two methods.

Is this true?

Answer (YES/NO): YES